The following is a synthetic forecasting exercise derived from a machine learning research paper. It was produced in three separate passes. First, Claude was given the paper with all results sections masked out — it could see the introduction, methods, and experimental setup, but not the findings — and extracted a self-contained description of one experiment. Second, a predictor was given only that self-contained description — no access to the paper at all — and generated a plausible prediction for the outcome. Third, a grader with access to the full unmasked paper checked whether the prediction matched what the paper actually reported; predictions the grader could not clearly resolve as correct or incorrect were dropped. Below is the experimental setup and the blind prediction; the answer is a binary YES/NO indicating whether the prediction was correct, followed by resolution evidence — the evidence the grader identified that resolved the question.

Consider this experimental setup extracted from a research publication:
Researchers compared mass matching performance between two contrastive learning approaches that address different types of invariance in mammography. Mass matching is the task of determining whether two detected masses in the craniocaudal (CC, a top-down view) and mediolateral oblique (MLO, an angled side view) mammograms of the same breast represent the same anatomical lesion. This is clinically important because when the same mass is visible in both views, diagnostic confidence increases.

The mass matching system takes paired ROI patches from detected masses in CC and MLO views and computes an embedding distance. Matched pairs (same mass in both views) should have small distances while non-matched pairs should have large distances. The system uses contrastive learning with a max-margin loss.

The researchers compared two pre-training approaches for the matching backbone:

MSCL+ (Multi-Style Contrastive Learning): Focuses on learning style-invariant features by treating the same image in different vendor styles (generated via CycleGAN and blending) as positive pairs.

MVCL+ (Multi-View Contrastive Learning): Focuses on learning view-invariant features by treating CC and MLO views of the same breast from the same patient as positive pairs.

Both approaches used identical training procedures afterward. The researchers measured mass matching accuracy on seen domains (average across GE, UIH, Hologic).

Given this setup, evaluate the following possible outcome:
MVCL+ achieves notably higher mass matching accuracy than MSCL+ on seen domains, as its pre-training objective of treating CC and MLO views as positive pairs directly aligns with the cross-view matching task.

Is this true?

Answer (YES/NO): NO